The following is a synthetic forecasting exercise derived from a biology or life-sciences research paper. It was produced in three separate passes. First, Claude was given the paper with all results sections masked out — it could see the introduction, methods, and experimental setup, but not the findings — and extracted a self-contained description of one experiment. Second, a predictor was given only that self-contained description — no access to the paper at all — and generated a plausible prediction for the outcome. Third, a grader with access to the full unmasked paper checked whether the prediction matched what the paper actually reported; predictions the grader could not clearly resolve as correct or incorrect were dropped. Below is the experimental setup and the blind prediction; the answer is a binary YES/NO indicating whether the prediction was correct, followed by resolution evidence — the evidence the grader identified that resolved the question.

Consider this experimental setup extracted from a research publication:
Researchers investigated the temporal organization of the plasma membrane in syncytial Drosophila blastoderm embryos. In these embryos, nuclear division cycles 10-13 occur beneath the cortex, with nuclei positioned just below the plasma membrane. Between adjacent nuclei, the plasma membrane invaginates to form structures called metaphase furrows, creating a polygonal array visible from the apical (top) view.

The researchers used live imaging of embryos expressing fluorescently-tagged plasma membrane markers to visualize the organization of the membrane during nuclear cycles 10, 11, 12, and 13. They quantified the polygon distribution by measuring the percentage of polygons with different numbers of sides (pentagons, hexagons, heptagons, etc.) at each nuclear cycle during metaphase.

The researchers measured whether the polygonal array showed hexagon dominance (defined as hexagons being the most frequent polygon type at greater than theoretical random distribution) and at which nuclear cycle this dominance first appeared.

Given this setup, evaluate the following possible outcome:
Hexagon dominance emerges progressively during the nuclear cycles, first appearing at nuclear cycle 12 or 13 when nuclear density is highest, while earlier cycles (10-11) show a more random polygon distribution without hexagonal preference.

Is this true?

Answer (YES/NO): YES